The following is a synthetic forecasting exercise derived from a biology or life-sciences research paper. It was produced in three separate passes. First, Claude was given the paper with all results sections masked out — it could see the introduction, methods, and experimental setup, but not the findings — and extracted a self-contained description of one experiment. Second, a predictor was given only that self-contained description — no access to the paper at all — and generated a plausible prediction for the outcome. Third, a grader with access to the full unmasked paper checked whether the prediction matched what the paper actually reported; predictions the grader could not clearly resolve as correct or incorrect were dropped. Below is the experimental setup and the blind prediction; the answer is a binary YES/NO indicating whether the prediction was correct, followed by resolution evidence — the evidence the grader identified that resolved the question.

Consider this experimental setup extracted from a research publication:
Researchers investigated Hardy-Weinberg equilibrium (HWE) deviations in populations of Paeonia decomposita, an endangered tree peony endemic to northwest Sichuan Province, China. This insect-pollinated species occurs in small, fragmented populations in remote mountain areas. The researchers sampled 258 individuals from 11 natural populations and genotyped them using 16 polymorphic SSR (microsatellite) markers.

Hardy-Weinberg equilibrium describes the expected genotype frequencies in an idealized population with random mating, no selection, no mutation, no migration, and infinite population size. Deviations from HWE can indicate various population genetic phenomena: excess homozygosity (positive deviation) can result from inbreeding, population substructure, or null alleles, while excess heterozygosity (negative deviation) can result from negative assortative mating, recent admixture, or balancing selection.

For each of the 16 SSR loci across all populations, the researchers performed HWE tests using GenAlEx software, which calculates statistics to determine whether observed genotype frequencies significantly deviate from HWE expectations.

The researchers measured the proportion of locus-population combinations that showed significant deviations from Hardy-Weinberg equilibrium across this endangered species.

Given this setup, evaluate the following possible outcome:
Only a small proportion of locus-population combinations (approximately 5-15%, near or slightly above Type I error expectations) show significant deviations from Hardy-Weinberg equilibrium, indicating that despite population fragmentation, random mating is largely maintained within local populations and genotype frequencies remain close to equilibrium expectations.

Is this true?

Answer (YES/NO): NO